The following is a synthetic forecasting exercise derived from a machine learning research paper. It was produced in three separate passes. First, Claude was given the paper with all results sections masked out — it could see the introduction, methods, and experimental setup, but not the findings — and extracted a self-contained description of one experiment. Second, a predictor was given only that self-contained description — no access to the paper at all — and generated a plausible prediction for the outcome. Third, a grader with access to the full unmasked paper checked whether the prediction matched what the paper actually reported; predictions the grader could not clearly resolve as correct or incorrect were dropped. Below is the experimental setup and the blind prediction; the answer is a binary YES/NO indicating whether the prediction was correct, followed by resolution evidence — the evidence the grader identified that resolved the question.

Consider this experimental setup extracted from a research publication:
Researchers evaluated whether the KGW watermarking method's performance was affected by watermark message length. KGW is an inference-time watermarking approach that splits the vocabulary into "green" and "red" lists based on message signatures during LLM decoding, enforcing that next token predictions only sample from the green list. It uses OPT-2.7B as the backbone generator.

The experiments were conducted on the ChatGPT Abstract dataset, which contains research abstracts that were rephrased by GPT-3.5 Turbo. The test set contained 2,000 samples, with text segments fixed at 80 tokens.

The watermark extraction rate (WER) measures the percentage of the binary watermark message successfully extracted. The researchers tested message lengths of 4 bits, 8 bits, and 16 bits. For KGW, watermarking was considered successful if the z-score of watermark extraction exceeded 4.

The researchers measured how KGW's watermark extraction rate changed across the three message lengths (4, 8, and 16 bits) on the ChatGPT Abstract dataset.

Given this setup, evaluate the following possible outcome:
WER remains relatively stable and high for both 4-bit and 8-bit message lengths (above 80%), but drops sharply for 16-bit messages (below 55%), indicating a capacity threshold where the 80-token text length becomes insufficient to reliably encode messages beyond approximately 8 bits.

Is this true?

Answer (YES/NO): NO